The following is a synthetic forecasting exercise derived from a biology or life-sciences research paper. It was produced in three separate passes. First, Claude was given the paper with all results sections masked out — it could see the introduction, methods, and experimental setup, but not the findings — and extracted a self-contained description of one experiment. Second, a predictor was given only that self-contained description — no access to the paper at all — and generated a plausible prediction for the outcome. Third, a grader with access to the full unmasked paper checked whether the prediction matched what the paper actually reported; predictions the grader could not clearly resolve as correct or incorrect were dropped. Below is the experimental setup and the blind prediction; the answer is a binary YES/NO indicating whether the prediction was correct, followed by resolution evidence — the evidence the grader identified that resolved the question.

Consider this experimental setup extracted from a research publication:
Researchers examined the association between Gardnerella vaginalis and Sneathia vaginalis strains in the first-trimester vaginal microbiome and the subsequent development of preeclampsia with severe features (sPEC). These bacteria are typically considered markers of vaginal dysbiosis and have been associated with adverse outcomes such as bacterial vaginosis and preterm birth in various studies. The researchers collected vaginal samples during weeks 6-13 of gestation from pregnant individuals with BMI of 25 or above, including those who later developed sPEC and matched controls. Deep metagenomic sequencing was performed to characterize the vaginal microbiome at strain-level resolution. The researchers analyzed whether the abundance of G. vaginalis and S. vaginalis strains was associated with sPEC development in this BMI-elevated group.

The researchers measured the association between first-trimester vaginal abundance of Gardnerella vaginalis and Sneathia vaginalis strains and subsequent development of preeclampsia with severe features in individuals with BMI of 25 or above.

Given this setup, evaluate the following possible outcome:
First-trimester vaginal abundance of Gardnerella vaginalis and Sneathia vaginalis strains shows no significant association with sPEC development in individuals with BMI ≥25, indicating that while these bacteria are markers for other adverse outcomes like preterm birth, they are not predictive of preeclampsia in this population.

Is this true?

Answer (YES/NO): NO